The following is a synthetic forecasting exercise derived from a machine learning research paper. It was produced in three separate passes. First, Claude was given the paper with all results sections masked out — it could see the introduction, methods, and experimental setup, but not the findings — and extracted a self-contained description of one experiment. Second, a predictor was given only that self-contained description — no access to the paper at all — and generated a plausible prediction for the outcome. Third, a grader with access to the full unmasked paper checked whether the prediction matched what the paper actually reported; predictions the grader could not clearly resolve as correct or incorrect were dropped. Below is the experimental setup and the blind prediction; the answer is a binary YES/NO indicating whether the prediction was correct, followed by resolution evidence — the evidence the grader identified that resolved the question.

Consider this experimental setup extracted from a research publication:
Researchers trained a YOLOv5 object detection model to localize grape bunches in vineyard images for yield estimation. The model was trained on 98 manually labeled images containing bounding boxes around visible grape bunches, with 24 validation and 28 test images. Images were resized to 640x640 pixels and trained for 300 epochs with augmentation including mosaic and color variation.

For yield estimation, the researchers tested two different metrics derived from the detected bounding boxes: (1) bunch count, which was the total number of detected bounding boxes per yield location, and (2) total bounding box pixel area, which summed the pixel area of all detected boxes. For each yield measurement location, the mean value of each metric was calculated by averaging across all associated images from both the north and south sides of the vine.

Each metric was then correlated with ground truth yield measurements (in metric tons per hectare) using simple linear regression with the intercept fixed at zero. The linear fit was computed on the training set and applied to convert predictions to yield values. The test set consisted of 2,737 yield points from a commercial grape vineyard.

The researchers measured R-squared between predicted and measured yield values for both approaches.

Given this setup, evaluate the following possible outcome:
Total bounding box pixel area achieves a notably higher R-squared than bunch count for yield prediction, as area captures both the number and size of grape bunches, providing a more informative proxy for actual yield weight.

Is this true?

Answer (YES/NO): YES